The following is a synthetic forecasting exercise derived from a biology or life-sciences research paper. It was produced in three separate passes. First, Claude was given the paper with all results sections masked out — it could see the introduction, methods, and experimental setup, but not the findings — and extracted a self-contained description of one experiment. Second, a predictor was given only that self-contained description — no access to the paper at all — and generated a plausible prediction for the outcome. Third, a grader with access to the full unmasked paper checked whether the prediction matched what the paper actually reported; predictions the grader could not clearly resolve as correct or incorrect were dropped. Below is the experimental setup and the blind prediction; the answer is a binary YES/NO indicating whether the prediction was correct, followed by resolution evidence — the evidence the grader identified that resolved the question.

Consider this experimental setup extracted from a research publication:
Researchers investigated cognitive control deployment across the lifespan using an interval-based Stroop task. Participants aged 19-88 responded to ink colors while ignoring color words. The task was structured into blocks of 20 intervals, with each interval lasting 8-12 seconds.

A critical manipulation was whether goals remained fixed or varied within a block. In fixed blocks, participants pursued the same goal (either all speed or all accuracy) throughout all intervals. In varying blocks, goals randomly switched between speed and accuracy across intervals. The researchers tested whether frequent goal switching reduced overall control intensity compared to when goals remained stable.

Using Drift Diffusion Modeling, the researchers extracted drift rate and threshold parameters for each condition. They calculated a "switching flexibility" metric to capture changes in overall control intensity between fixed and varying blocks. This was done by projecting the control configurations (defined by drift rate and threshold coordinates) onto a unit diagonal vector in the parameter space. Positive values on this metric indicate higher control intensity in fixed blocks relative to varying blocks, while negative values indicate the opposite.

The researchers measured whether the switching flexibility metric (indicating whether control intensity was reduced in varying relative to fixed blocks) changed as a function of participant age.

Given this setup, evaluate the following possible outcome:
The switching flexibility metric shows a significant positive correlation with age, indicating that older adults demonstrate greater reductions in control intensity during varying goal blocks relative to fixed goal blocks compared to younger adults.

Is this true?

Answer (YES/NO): NO